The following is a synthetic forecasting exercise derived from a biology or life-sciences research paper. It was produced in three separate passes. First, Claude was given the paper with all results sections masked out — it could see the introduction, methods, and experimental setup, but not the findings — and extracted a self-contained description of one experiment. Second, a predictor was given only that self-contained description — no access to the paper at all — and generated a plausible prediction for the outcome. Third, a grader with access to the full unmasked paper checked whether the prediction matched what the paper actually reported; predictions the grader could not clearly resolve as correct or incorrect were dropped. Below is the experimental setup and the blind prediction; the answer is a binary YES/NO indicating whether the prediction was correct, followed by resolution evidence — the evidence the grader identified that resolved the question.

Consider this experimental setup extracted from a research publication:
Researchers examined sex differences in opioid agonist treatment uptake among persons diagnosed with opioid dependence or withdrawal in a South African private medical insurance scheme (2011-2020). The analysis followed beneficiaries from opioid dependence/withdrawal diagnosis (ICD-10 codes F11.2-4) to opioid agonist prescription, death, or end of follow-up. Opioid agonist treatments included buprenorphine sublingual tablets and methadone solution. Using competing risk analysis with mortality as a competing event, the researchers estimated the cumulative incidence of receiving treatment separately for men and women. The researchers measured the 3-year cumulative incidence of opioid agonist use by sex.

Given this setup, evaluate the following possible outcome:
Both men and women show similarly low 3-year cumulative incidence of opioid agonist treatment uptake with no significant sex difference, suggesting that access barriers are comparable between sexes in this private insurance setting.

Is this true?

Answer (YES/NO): NO